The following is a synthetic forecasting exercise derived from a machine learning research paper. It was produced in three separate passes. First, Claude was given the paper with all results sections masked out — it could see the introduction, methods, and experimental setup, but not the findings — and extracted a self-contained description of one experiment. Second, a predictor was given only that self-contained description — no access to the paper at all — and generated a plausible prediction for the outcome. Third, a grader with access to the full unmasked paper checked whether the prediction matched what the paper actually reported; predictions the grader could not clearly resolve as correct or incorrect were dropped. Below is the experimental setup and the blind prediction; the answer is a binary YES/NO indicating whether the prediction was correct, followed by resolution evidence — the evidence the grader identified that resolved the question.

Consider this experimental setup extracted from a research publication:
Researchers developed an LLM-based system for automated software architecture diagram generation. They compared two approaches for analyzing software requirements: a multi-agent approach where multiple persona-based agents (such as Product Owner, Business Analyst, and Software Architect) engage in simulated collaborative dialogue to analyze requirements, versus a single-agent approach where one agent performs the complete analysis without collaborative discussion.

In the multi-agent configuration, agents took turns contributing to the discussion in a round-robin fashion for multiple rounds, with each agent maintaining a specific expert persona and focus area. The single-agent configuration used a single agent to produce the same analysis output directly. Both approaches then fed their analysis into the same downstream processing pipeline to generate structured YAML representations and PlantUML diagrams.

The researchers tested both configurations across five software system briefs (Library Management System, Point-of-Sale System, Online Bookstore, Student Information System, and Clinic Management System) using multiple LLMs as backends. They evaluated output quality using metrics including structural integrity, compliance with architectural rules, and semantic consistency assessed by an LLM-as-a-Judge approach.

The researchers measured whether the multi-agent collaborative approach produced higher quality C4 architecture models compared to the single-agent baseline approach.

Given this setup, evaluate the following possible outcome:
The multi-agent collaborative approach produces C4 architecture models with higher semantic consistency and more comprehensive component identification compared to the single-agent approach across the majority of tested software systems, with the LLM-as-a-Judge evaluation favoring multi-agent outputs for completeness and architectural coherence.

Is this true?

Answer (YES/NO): NO